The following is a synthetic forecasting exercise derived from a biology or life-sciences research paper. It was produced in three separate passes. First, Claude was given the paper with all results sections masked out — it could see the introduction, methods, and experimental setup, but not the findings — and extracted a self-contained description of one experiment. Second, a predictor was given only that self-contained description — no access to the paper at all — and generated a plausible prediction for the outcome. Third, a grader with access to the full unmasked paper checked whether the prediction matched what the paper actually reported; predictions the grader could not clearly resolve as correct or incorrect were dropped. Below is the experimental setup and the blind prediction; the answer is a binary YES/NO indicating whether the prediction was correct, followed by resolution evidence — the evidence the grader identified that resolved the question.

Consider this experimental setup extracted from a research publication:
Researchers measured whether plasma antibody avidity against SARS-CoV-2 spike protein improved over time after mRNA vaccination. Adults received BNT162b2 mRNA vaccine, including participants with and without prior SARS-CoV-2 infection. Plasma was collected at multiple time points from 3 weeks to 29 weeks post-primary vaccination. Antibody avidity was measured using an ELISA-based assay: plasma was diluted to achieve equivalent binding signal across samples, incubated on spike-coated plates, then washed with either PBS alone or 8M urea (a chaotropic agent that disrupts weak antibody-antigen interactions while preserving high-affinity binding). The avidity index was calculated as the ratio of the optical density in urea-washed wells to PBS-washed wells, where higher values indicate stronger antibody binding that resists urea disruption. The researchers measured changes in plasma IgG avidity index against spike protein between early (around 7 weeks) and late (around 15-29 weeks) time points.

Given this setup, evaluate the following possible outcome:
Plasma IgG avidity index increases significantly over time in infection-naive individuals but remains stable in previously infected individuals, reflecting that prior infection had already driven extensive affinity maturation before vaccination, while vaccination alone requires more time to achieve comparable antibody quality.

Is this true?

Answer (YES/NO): YES